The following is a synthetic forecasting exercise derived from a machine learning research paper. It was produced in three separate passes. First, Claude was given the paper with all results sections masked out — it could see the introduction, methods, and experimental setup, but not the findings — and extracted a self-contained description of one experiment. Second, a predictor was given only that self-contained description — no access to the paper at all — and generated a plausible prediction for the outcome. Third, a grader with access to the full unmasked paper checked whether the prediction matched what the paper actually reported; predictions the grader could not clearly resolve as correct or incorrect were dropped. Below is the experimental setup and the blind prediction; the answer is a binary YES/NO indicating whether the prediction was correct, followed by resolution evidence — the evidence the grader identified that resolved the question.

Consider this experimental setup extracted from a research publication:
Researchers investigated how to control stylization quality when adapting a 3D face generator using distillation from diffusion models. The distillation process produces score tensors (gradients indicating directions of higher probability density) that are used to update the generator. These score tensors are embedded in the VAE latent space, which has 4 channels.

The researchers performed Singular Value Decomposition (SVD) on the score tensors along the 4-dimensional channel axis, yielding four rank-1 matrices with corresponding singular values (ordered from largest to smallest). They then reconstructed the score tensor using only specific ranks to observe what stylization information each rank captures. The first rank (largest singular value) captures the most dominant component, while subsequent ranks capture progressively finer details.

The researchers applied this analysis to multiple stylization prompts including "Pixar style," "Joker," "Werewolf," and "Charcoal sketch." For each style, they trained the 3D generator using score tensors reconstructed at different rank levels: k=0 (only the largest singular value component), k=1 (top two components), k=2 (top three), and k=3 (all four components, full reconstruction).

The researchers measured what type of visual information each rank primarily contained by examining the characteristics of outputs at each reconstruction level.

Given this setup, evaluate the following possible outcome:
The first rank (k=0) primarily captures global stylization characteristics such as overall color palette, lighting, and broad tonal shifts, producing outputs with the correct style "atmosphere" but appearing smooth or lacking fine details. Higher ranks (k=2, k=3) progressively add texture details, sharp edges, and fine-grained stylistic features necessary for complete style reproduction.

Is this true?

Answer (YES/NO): NO